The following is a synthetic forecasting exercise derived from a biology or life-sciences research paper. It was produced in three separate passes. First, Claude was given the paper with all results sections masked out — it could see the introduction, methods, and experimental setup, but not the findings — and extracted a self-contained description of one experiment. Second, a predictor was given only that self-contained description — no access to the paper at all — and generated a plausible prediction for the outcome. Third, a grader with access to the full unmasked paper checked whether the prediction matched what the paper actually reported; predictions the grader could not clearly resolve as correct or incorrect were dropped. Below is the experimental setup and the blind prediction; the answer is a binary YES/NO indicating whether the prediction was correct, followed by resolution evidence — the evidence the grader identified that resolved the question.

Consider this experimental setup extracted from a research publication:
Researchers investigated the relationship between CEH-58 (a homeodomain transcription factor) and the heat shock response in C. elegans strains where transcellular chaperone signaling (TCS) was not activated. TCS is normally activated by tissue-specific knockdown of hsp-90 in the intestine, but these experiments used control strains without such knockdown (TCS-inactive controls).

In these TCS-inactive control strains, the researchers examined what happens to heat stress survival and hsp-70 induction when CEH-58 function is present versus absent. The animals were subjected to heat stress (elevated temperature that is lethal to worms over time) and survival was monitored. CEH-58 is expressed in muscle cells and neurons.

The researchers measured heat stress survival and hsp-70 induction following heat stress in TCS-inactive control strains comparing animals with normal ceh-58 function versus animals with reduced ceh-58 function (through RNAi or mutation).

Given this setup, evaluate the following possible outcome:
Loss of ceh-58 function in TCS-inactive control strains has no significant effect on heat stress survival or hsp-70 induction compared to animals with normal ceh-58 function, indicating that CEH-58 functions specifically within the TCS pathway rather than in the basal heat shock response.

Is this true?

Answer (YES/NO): NO